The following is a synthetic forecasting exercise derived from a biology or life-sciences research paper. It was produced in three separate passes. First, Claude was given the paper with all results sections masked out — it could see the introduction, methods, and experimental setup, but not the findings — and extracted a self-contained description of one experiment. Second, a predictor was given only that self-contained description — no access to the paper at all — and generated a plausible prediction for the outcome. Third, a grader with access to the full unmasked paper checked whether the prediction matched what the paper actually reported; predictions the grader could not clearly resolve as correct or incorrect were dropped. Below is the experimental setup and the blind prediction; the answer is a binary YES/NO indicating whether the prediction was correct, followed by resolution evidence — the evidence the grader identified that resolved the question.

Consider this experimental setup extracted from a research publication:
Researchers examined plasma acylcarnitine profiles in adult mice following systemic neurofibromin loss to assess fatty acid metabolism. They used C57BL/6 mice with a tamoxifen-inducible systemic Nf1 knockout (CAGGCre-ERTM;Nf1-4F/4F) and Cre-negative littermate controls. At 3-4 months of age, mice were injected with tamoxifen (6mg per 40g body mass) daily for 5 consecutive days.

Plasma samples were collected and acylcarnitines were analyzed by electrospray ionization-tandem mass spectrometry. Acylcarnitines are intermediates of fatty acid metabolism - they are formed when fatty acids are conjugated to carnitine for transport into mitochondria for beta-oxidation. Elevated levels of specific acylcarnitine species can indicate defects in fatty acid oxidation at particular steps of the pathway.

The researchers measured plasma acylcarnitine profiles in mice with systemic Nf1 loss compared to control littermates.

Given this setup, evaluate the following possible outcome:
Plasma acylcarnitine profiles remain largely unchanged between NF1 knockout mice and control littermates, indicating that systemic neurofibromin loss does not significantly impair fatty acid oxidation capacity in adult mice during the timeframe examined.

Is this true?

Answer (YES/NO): NO